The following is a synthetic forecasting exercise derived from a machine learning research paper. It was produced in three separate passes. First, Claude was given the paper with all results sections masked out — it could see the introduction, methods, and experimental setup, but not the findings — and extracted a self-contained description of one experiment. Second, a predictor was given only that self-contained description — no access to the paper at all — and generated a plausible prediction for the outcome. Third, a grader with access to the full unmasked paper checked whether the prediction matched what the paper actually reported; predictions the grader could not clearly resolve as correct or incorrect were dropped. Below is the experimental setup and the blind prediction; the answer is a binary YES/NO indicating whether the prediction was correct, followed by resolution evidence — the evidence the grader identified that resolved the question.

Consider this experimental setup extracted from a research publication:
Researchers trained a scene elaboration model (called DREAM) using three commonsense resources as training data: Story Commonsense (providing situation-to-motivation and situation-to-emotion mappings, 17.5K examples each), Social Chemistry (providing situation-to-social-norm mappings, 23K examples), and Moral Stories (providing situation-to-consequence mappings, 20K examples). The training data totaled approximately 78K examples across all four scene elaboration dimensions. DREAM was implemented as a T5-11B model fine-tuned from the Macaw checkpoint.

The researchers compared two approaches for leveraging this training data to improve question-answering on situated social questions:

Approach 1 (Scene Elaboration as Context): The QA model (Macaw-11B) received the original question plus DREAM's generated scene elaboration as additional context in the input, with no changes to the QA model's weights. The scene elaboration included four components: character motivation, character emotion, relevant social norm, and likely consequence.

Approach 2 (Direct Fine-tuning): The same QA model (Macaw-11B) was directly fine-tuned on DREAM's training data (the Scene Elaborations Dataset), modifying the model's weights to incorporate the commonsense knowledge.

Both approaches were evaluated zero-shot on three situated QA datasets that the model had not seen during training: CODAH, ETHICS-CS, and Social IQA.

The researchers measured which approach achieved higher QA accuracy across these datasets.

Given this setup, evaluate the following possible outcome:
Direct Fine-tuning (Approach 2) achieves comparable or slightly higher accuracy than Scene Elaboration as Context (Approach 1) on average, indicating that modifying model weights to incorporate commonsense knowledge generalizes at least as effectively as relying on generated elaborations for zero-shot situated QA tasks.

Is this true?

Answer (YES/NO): NO